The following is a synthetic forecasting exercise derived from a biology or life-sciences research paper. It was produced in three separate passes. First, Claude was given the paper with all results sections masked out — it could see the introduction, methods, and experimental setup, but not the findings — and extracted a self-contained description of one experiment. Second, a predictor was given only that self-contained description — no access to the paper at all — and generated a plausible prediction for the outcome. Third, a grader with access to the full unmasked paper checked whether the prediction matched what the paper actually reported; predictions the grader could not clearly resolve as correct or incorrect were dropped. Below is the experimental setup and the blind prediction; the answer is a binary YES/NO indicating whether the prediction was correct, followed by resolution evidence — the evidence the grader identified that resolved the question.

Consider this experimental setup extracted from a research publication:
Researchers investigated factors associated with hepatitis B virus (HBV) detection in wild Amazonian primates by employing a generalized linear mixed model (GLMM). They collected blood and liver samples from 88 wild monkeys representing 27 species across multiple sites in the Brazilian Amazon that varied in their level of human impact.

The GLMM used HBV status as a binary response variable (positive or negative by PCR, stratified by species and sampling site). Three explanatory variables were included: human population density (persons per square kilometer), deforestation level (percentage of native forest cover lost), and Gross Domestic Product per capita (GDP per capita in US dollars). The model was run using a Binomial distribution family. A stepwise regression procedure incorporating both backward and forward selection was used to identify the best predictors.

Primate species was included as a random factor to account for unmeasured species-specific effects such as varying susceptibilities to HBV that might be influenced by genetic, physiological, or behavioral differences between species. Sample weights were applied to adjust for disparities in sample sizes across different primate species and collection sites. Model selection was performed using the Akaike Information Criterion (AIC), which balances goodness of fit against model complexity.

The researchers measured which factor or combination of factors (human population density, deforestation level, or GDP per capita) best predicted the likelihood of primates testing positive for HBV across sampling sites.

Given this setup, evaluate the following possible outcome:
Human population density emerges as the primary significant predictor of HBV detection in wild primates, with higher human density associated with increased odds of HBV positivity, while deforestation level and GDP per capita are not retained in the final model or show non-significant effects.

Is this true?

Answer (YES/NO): YES